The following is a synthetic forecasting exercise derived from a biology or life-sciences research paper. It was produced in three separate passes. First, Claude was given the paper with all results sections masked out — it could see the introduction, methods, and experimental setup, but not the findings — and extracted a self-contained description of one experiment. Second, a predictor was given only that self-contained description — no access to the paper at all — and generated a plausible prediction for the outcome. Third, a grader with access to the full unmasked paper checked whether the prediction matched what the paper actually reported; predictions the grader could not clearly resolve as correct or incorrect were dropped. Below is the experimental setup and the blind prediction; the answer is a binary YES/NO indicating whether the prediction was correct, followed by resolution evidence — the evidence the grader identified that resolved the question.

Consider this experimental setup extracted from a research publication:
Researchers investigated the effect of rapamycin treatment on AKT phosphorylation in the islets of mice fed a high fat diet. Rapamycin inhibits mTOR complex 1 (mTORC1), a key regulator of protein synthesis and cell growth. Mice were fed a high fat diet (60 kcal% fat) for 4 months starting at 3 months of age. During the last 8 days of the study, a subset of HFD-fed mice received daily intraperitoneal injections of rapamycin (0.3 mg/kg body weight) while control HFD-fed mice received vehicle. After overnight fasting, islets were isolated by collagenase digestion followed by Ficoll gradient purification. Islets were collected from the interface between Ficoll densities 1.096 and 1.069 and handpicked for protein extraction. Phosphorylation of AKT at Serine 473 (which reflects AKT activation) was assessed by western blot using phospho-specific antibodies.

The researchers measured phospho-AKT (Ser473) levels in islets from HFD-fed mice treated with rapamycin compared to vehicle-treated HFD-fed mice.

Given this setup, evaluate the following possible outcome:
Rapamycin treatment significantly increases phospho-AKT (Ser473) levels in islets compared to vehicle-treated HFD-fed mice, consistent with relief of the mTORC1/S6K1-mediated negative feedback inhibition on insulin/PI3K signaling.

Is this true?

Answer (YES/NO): YES